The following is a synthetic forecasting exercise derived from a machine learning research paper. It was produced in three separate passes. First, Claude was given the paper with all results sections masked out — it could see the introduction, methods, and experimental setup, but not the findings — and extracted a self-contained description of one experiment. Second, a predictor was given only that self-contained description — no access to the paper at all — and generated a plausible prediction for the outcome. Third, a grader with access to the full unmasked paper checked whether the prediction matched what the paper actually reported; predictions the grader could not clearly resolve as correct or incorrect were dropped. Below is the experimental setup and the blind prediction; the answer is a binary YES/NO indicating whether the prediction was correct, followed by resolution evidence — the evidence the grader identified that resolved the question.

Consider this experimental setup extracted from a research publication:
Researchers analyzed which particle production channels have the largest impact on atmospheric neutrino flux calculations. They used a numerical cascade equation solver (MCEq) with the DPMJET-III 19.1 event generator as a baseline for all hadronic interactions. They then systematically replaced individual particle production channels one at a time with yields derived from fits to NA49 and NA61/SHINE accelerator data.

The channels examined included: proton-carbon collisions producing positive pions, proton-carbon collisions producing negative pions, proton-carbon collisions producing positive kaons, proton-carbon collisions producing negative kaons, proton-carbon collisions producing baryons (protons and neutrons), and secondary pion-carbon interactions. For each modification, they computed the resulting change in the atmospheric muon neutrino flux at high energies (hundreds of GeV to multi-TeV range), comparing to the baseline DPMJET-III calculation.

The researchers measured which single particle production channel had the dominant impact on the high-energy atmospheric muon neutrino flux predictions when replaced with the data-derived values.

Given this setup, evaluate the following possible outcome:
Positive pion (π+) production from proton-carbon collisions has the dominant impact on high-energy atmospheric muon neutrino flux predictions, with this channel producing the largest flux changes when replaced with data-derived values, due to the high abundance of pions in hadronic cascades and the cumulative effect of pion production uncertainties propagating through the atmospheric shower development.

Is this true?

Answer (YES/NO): YES